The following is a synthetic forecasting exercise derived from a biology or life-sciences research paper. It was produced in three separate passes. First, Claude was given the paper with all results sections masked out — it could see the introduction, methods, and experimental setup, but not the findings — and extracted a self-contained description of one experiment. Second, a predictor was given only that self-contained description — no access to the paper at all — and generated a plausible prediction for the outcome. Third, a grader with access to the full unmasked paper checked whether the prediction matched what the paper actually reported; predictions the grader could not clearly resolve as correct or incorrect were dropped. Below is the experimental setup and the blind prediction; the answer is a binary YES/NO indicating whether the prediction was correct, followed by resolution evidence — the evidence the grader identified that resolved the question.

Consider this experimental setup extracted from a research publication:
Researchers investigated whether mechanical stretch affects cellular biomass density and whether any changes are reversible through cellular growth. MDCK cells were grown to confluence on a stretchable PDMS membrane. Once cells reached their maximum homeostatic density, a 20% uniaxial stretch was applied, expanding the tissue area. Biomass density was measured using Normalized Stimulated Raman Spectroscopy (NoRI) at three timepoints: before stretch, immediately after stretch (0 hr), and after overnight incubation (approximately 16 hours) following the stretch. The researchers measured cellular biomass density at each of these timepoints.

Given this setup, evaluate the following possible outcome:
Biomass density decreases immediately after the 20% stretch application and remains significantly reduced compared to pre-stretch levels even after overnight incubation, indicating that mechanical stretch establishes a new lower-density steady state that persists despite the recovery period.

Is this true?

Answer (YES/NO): NO